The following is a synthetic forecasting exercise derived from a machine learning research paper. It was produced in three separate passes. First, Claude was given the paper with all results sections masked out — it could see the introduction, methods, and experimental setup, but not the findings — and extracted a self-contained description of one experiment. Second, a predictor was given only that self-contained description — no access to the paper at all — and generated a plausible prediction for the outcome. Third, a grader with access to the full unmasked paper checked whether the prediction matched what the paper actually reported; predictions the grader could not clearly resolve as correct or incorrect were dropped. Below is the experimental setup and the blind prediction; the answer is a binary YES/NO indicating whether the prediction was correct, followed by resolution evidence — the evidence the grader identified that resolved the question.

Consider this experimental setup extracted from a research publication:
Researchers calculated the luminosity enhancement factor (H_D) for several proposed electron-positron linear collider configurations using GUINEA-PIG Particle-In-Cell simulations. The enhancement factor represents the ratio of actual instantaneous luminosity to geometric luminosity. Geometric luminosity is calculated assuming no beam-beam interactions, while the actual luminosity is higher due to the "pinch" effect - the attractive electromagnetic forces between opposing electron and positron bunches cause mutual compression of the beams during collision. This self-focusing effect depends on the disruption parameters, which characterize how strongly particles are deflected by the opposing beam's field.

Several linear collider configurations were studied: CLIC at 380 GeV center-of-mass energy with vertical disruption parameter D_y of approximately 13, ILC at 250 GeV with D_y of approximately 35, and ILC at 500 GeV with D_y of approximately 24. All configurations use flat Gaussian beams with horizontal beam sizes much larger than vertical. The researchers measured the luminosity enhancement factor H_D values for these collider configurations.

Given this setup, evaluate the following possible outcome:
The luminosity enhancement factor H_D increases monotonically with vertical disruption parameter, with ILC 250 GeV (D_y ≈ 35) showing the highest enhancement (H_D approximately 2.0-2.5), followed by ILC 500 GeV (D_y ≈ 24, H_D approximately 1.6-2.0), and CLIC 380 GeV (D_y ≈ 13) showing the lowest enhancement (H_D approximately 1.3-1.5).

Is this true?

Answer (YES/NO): NO